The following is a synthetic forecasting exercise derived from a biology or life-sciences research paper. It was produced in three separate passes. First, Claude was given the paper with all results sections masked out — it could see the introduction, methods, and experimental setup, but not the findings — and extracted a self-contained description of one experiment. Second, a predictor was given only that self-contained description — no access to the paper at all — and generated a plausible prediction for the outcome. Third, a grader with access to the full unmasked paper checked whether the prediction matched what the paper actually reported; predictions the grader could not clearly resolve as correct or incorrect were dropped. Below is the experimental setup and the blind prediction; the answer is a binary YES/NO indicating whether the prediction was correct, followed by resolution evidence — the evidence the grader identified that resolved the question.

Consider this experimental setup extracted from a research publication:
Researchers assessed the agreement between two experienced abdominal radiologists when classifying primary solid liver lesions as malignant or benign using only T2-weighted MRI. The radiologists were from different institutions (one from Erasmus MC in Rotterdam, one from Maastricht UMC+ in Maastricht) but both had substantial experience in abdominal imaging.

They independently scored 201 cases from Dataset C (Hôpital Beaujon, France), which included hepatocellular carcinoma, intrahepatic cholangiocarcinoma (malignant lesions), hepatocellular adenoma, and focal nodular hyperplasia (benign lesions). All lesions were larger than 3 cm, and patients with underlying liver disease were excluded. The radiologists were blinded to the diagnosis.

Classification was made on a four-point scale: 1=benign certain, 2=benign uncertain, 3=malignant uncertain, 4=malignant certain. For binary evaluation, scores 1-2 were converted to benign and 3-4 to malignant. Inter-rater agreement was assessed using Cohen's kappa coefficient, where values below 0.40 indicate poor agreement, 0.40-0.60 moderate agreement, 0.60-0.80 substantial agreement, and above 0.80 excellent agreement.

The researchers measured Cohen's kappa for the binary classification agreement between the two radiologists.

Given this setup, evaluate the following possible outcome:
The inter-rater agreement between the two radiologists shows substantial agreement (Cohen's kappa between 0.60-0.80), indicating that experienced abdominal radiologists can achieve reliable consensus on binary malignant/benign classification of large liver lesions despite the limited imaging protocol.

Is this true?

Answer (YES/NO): NO